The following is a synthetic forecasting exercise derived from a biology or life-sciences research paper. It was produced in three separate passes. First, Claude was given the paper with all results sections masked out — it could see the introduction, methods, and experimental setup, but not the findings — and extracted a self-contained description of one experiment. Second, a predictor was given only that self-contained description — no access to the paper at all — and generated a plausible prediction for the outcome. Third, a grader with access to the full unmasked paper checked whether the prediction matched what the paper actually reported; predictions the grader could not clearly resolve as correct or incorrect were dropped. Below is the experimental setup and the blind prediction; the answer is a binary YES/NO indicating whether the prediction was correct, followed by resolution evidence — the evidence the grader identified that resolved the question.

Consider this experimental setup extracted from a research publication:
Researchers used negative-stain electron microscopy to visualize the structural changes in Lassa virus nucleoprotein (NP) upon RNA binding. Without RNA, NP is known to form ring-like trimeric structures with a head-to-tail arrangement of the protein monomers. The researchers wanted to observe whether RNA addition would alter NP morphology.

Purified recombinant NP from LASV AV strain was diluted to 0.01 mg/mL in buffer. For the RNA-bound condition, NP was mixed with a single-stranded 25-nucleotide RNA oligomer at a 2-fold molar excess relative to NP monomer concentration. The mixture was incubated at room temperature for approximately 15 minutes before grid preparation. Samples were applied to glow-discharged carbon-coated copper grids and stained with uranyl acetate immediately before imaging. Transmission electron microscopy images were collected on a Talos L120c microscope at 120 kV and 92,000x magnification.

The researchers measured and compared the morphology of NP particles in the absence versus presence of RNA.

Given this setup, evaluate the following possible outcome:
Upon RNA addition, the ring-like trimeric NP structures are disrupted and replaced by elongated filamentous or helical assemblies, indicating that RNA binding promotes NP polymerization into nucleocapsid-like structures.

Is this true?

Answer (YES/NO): NO